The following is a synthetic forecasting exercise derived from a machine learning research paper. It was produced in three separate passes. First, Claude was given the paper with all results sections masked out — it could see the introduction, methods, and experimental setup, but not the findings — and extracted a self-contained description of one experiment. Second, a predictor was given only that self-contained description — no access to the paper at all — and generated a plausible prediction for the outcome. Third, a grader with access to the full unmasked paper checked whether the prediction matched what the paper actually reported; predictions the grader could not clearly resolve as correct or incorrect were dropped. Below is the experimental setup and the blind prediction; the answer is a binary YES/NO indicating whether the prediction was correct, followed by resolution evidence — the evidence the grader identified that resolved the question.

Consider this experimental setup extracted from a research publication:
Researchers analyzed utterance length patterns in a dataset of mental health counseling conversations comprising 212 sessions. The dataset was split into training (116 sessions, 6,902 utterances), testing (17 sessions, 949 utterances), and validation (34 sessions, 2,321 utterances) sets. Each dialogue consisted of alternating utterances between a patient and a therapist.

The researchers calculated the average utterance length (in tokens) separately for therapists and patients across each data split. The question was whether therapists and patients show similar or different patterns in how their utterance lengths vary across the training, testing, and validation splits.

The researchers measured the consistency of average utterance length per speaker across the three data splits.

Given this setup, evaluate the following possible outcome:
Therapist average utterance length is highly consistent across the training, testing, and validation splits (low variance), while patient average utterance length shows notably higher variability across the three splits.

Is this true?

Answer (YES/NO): NO